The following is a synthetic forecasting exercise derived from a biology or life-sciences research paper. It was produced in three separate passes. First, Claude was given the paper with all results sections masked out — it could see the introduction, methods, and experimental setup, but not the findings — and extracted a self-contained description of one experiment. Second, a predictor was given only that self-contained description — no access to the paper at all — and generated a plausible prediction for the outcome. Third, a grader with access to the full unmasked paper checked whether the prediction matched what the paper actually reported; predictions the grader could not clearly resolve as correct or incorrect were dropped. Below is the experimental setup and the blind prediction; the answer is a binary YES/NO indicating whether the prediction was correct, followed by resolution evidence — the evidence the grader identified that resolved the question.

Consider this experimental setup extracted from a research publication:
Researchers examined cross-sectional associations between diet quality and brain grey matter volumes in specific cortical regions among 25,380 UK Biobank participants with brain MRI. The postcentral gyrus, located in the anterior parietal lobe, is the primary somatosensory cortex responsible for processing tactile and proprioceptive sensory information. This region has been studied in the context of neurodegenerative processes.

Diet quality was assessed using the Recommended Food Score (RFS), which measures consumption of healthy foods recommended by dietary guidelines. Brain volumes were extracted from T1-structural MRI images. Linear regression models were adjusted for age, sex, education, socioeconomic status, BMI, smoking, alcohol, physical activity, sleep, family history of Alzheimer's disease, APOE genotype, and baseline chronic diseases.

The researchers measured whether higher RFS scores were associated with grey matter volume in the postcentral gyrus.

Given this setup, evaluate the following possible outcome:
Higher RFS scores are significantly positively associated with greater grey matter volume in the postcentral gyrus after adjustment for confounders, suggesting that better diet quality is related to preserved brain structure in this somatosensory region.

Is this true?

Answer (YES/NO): YES